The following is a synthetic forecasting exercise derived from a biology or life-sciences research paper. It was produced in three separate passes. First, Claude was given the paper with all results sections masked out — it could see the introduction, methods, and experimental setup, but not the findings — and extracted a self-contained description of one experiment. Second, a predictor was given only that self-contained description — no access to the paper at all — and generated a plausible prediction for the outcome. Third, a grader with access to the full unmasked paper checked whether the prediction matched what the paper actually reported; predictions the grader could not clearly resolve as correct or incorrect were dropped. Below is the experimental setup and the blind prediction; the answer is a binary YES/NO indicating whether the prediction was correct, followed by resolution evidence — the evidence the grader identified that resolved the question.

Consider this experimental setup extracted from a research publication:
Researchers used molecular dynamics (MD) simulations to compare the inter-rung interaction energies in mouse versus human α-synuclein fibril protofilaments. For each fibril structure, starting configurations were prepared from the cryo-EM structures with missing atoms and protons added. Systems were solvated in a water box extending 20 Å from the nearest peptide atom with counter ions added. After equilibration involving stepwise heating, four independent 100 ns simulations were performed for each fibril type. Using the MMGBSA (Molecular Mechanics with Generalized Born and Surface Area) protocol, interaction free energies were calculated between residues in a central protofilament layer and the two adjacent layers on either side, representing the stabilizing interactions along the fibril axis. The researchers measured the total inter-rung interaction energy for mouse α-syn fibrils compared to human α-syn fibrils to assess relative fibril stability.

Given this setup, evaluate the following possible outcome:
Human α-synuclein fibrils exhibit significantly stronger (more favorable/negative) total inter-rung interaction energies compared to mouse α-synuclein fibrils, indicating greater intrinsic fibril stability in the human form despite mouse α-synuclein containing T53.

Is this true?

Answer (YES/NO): YES